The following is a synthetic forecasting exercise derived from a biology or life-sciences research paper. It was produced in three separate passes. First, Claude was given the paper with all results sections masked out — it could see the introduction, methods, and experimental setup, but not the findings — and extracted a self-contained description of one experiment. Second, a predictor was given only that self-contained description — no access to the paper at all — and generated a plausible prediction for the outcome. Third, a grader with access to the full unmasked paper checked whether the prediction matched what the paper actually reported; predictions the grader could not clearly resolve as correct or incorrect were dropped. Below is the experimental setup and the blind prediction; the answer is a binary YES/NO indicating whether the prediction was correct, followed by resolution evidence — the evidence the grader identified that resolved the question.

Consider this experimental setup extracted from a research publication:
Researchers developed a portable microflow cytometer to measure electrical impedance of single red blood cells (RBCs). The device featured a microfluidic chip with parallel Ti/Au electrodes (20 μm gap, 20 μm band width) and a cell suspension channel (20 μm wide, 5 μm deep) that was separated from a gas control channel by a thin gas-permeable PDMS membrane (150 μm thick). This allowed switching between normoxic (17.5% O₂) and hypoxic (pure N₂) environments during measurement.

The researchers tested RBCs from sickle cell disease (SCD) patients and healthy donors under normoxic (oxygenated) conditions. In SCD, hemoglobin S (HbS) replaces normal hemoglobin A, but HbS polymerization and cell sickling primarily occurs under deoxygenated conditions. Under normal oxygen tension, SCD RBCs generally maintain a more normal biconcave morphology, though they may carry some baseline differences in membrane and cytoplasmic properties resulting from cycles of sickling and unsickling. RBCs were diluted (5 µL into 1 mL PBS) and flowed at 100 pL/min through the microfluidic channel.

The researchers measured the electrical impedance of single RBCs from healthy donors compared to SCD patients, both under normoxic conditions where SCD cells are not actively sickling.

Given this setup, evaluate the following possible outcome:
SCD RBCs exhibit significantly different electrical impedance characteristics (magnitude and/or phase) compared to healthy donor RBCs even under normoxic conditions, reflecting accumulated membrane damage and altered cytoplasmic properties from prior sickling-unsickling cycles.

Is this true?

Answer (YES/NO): YES